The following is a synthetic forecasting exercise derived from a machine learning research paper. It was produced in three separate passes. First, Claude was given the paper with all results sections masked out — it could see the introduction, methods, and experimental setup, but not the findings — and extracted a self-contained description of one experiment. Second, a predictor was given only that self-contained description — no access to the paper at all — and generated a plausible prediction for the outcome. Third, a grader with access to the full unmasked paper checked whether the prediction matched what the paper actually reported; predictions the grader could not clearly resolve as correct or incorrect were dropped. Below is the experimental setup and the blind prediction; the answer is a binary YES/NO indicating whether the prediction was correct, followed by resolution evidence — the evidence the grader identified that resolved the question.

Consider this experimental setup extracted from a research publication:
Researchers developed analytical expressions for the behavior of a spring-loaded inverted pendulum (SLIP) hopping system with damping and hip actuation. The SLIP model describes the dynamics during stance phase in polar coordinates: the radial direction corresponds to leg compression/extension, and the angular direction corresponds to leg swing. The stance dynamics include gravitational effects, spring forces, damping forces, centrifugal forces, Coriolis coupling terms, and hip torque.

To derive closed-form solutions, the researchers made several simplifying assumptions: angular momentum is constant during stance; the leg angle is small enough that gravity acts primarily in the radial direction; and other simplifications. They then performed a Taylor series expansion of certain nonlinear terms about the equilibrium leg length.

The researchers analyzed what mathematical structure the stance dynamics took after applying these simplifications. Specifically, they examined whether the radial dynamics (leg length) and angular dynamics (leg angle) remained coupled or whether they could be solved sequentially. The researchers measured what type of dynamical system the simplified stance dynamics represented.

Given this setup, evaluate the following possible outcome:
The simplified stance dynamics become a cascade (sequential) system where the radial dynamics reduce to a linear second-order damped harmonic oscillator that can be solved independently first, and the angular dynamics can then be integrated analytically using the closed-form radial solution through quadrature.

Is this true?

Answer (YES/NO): YES